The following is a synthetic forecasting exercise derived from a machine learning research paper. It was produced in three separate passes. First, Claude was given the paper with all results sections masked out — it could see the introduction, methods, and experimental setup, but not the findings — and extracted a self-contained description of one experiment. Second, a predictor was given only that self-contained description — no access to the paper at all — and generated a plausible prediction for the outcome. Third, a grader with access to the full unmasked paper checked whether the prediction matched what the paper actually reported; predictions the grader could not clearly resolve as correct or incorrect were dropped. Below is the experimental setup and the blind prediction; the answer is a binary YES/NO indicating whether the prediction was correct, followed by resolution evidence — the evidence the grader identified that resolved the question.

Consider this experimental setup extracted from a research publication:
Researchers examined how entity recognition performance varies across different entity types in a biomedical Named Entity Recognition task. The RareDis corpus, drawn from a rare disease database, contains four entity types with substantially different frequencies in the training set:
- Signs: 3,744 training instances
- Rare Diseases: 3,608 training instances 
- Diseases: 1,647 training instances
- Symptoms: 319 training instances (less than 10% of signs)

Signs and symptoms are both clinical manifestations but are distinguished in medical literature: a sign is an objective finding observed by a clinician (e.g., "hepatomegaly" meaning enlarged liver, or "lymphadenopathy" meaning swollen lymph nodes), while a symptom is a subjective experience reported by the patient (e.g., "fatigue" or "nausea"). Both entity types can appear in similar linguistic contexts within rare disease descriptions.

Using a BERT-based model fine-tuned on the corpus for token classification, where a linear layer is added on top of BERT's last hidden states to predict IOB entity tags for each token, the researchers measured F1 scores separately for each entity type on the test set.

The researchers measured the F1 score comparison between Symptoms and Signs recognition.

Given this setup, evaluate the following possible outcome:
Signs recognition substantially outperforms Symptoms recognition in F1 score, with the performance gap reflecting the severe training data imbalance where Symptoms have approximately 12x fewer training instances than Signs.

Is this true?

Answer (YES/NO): NO